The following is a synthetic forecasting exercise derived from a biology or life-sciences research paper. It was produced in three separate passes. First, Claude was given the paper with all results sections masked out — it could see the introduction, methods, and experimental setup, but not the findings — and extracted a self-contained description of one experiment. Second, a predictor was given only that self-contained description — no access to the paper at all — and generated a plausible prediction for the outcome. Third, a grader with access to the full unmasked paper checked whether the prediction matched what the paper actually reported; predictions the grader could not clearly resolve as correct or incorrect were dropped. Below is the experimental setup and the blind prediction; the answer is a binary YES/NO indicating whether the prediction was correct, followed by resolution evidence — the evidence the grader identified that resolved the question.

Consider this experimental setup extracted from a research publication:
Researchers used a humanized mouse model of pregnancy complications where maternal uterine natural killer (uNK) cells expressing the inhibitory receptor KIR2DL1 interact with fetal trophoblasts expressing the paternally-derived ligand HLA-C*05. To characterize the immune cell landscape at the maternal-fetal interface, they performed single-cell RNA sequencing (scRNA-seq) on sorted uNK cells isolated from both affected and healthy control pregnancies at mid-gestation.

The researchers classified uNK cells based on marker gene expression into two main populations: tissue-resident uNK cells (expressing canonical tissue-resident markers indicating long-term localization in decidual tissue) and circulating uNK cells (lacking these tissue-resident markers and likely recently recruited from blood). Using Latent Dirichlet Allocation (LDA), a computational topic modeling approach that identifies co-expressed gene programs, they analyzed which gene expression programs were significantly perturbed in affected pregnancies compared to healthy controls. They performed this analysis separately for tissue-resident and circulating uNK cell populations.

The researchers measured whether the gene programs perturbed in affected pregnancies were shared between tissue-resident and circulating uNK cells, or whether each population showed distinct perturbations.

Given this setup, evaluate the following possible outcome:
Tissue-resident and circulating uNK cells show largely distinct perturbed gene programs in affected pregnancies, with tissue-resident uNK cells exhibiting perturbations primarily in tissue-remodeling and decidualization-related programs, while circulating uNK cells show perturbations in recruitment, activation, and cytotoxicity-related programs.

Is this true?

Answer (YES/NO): NO